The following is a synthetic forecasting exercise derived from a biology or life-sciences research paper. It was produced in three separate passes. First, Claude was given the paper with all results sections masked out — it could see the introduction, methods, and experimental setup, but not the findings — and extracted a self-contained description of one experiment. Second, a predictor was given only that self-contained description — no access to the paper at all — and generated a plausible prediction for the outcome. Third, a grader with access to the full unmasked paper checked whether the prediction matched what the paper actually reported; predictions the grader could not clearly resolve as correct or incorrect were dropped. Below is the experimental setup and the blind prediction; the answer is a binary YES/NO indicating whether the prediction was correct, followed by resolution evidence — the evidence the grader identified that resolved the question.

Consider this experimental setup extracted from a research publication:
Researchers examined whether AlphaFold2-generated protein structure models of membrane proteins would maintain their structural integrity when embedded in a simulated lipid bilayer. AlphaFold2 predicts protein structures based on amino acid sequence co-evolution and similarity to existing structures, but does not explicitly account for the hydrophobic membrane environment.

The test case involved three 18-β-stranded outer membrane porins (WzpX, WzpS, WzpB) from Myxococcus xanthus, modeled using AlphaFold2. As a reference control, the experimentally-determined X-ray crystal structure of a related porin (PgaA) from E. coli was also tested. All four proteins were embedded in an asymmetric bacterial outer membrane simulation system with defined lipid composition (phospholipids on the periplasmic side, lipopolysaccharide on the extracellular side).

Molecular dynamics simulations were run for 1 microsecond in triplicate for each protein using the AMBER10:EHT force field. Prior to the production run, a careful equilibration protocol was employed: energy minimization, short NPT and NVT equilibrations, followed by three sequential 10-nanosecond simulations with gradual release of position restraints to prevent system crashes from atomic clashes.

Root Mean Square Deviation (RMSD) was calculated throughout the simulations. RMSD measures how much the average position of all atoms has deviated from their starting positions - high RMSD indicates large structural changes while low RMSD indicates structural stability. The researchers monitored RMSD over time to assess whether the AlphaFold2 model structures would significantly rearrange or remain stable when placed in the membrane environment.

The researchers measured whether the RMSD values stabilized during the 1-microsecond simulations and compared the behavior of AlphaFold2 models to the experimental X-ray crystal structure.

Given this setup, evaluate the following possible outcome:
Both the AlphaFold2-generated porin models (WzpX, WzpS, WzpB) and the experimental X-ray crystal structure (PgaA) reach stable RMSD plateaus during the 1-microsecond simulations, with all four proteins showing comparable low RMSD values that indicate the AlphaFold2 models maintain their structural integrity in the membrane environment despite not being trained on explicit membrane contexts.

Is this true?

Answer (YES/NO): YES